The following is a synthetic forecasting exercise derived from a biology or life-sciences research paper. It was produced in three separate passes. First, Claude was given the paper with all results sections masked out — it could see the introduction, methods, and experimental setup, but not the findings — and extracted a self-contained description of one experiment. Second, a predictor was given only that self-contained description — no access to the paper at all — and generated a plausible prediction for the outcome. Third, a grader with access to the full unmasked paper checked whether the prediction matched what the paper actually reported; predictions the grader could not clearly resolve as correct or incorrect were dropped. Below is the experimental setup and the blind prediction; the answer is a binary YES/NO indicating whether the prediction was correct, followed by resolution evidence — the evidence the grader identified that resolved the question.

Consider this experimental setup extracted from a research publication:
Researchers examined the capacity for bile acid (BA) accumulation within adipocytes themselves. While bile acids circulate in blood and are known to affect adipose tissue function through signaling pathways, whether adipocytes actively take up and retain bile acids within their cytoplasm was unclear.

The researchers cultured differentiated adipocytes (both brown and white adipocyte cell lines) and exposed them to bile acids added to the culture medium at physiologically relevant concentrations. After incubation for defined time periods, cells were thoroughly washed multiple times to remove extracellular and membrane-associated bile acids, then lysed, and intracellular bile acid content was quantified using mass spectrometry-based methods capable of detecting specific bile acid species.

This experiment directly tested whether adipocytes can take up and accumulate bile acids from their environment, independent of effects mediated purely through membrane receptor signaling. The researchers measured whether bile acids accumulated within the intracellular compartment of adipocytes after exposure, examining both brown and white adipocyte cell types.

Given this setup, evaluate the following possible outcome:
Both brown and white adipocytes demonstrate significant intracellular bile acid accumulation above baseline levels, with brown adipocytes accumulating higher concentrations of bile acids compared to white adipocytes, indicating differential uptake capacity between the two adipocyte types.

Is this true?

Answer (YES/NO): NO